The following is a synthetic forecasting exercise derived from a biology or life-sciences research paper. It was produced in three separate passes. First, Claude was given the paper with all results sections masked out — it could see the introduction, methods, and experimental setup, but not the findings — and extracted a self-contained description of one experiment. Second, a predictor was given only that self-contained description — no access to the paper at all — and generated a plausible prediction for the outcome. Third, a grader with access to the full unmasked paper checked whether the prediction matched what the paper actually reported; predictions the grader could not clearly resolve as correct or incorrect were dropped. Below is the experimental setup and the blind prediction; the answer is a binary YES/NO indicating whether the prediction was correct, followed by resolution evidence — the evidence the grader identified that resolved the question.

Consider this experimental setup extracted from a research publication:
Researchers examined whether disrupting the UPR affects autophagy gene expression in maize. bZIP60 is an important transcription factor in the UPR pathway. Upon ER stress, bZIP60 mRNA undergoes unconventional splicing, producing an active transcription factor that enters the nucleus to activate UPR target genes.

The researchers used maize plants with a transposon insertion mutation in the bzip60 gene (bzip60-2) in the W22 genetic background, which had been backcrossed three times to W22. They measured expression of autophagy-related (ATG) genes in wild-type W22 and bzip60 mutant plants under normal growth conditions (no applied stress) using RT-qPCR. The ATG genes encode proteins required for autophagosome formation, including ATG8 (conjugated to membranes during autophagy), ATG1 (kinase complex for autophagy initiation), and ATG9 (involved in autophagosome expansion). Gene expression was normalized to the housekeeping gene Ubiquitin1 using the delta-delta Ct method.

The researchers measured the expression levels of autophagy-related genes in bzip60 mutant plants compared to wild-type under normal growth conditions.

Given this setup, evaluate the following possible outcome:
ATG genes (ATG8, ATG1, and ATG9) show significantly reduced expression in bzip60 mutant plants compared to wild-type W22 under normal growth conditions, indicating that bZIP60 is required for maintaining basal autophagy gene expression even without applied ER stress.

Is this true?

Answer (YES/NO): NO